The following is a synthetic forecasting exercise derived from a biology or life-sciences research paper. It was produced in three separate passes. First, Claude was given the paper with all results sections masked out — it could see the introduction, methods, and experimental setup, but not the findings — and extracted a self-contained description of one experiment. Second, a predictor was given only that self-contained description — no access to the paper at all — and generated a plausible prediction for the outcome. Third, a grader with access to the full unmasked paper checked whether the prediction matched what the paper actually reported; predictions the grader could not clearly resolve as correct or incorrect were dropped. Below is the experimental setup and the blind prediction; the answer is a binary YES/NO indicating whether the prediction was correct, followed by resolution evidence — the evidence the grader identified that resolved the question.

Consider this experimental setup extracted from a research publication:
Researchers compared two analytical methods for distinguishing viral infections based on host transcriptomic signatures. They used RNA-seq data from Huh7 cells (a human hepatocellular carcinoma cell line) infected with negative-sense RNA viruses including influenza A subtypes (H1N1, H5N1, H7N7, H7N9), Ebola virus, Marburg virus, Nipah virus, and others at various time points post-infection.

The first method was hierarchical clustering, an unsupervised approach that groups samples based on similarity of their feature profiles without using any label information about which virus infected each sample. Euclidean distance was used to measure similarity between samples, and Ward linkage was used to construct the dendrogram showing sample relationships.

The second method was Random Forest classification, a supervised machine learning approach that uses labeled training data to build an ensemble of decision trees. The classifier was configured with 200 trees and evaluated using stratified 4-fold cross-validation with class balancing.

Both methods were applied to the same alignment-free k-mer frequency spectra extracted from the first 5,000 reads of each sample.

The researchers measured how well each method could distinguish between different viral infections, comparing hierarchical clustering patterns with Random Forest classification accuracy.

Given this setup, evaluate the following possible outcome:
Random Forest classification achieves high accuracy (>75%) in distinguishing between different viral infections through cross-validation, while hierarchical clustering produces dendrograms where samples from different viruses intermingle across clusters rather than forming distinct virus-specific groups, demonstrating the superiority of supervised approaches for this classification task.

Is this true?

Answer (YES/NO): NO